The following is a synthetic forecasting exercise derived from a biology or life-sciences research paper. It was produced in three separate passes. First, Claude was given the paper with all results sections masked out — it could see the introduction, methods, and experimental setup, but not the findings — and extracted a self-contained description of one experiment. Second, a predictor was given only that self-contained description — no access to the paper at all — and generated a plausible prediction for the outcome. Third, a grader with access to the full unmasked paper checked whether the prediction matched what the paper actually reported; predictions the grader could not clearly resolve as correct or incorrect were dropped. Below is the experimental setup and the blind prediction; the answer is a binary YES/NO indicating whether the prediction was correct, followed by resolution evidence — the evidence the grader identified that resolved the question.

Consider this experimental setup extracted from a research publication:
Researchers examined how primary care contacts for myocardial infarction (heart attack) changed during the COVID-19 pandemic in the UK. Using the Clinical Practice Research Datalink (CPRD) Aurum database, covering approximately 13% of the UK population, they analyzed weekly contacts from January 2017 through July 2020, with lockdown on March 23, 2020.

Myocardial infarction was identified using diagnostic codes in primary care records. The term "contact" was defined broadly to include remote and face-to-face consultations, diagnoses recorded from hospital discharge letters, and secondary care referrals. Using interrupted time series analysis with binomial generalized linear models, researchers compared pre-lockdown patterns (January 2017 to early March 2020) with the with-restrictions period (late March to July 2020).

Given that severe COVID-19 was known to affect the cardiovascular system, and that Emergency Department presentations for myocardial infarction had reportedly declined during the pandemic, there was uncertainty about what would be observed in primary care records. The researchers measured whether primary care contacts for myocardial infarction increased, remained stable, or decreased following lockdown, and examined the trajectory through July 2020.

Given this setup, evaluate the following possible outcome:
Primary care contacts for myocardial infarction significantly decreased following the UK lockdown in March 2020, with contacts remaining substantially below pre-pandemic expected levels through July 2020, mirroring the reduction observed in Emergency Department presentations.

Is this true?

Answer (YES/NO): NO